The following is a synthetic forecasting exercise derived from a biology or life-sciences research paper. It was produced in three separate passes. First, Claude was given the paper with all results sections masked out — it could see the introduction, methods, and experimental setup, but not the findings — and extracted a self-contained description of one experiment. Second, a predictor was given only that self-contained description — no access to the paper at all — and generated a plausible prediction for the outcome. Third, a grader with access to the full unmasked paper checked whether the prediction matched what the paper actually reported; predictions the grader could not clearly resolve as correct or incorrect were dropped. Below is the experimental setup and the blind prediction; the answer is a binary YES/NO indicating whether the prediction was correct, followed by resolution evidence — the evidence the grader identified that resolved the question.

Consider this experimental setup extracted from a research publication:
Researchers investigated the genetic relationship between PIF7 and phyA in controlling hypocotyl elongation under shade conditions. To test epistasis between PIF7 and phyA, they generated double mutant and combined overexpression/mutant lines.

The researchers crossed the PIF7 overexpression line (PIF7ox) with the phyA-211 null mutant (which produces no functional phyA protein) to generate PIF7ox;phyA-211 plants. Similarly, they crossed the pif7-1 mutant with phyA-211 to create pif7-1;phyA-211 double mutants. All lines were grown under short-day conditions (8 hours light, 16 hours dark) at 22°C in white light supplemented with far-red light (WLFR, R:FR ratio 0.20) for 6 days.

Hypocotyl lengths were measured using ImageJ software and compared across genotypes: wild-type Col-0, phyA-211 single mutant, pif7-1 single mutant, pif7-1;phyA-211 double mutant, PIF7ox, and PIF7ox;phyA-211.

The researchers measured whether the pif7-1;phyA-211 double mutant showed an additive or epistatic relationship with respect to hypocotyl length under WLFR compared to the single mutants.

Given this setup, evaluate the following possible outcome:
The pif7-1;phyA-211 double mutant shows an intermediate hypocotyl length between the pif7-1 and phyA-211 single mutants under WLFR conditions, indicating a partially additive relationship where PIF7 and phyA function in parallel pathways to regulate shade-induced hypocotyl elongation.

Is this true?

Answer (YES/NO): NO